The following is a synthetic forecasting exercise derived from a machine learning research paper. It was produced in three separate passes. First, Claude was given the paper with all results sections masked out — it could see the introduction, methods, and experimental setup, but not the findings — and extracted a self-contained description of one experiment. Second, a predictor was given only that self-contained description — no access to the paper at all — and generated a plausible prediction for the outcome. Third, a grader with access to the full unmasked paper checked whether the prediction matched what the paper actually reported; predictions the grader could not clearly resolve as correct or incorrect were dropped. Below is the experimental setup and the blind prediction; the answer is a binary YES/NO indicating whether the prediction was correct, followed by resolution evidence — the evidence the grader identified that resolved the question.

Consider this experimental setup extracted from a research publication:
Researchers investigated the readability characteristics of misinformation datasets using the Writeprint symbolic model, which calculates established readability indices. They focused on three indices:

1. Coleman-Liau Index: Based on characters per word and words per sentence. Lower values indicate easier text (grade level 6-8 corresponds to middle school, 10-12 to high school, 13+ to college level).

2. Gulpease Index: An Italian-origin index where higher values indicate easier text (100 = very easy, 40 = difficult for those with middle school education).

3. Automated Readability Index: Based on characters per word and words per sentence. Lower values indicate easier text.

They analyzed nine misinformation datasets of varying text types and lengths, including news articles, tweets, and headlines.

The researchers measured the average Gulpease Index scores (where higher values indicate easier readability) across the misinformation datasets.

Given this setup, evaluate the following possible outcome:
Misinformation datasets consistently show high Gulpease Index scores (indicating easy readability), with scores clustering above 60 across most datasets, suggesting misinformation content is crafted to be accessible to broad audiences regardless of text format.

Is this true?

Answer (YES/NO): NO